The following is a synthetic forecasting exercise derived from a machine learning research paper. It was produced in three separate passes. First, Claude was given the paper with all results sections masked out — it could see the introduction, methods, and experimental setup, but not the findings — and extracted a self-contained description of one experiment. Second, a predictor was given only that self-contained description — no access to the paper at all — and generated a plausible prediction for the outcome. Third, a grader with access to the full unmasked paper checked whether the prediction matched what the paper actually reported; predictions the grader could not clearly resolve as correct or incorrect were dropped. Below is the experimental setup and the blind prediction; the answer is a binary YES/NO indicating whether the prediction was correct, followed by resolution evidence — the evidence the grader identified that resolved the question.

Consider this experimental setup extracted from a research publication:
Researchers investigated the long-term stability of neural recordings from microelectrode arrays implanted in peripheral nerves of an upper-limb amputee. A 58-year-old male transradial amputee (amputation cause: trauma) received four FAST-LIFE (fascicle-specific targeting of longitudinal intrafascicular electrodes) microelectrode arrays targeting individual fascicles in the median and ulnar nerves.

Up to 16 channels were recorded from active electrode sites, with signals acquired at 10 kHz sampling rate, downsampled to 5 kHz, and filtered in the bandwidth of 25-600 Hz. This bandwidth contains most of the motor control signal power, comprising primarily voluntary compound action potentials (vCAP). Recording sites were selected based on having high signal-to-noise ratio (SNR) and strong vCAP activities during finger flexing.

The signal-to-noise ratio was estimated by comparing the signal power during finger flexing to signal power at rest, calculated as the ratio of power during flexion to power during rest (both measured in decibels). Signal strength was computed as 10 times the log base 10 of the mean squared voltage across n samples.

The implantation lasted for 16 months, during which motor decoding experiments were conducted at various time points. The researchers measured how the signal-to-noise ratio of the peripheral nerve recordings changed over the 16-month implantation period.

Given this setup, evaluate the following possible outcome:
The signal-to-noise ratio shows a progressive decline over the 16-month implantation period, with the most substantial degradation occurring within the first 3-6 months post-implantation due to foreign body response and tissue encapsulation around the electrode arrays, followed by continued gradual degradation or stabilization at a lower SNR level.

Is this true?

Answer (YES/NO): NO